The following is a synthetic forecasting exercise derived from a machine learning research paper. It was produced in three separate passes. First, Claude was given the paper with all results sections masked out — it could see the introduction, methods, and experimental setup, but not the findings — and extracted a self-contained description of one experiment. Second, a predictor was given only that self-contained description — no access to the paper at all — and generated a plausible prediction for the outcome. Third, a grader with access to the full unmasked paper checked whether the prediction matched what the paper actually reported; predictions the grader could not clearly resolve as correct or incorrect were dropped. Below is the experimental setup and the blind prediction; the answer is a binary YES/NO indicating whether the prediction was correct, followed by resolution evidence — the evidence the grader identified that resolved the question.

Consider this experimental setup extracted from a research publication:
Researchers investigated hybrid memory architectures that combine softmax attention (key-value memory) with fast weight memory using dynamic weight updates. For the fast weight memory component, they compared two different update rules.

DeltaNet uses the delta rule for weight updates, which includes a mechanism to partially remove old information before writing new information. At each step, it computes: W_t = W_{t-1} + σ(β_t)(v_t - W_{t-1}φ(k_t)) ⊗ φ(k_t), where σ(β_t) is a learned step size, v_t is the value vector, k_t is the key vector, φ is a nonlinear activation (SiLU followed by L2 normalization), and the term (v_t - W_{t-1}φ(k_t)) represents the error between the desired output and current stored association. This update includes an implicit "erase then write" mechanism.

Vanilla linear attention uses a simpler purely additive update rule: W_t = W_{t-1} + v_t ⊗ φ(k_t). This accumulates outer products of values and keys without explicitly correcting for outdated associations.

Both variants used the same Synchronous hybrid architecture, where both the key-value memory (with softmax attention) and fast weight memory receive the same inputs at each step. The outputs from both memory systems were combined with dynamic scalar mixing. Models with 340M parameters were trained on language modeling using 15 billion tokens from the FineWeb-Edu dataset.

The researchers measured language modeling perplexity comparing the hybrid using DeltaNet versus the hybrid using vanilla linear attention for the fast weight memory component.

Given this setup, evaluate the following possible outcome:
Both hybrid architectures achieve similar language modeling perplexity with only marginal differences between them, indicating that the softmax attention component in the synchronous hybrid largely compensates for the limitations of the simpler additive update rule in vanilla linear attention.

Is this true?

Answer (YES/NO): NO